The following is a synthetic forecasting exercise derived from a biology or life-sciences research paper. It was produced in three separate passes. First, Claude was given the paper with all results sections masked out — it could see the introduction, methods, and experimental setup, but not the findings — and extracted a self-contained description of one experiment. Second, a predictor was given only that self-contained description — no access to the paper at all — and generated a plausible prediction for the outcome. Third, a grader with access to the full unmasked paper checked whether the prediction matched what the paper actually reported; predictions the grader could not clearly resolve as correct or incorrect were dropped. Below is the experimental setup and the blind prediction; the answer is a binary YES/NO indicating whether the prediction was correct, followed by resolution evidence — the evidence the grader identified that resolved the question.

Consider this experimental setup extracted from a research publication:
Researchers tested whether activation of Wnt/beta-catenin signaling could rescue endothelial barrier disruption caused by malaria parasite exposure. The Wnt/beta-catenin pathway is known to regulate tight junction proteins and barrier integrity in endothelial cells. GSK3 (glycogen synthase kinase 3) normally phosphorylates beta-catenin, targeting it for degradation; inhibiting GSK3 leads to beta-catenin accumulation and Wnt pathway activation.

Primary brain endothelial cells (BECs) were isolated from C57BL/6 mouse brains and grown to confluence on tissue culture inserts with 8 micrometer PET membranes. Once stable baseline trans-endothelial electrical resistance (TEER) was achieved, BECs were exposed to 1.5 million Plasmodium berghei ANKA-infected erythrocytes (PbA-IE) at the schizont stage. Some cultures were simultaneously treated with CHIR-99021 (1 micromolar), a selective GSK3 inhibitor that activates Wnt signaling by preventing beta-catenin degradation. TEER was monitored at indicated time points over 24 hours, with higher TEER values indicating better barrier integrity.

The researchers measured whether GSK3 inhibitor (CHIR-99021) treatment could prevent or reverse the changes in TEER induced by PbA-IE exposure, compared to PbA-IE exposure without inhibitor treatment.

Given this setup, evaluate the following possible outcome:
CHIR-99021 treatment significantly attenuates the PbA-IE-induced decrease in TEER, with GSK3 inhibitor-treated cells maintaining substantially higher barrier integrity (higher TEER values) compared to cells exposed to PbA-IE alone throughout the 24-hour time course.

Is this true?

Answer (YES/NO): YES